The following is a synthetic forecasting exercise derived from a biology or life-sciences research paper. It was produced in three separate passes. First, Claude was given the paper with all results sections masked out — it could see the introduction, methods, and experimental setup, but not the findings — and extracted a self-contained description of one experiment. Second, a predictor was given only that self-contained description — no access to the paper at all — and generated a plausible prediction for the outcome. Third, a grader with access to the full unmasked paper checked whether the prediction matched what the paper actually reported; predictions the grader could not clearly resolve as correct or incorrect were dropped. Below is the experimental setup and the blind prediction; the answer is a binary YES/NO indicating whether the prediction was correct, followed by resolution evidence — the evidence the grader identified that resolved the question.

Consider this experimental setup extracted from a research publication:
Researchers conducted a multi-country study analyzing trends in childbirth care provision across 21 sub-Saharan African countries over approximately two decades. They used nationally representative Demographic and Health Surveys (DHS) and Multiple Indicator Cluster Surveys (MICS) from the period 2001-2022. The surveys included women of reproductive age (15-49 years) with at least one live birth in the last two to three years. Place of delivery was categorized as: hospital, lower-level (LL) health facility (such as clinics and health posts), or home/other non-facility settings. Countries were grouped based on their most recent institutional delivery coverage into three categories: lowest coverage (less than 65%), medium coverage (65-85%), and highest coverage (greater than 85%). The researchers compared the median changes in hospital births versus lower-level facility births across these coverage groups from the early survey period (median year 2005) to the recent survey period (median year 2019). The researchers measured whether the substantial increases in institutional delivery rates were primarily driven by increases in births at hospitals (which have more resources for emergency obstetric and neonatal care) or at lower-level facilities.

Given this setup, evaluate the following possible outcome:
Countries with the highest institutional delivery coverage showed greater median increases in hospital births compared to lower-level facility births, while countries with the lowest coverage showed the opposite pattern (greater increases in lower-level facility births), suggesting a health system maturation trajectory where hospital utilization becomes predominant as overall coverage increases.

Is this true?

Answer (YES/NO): NO